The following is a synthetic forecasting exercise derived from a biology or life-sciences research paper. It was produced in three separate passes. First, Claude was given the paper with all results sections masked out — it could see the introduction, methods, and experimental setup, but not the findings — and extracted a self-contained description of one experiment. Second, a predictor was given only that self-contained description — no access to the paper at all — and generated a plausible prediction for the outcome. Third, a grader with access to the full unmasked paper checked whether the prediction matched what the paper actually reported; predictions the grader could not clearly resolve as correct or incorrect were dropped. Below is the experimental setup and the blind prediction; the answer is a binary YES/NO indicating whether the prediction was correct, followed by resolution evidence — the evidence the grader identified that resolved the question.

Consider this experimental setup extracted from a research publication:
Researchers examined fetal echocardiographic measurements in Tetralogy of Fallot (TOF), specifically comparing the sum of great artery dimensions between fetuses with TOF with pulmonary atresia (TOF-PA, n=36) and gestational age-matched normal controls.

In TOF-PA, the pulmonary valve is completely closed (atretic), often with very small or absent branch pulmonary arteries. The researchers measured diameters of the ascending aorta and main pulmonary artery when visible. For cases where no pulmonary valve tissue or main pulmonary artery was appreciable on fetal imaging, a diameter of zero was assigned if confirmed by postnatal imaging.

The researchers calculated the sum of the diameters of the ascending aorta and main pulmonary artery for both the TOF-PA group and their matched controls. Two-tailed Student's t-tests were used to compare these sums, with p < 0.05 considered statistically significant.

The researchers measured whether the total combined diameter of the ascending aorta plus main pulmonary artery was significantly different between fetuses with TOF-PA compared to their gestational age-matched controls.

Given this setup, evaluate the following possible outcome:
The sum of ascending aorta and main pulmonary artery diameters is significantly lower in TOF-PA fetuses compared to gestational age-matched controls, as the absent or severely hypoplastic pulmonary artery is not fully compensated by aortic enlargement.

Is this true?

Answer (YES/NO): YES